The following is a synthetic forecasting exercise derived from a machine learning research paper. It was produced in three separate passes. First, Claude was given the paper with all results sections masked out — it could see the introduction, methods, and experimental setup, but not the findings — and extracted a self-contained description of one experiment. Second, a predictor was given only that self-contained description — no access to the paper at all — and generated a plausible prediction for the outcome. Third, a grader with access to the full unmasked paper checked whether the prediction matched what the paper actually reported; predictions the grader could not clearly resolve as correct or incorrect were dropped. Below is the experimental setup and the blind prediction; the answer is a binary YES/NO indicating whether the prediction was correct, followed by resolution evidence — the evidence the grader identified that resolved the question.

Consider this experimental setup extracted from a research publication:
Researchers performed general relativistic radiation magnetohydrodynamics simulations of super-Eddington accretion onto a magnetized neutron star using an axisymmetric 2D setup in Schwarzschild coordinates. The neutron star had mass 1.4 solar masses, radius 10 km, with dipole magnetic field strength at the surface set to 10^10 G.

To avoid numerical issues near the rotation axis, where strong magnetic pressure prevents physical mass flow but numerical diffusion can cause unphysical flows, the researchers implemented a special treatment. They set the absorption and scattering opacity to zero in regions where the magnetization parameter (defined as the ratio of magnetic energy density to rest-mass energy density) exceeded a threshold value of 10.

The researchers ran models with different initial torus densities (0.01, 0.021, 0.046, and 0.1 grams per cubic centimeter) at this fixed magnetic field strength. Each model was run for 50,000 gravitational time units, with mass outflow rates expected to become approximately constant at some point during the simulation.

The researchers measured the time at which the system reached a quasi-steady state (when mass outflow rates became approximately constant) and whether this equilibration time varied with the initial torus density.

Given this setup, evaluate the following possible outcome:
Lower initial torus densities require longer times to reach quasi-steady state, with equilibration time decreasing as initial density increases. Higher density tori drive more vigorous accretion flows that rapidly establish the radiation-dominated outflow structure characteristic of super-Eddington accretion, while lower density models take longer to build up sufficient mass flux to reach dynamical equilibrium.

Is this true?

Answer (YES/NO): NO